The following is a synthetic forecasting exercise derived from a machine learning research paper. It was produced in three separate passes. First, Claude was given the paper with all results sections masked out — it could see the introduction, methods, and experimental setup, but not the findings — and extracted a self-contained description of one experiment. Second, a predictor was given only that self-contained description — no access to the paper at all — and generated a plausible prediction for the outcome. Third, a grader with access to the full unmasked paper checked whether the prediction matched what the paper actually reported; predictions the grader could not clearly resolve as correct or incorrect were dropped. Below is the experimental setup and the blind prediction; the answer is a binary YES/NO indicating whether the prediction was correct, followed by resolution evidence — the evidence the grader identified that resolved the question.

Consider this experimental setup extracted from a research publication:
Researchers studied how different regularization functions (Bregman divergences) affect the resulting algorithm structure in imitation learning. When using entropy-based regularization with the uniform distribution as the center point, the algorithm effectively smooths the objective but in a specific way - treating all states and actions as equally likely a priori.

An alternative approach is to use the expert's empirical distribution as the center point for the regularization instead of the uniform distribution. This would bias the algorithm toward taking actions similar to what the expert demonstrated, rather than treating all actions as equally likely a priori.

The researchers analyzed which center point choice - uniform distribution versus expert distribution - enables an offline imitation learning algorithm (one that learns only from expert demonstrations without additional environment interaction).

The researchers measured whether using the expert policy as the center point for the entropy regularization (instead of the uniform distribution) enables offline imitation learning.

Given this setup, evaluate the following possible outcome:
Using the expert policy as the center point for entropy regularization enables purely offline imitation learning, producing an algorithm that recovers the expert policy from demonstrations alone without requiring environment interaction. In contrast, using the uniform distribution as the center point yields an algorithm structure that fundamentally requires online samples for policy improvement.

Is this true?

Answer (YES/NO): NO